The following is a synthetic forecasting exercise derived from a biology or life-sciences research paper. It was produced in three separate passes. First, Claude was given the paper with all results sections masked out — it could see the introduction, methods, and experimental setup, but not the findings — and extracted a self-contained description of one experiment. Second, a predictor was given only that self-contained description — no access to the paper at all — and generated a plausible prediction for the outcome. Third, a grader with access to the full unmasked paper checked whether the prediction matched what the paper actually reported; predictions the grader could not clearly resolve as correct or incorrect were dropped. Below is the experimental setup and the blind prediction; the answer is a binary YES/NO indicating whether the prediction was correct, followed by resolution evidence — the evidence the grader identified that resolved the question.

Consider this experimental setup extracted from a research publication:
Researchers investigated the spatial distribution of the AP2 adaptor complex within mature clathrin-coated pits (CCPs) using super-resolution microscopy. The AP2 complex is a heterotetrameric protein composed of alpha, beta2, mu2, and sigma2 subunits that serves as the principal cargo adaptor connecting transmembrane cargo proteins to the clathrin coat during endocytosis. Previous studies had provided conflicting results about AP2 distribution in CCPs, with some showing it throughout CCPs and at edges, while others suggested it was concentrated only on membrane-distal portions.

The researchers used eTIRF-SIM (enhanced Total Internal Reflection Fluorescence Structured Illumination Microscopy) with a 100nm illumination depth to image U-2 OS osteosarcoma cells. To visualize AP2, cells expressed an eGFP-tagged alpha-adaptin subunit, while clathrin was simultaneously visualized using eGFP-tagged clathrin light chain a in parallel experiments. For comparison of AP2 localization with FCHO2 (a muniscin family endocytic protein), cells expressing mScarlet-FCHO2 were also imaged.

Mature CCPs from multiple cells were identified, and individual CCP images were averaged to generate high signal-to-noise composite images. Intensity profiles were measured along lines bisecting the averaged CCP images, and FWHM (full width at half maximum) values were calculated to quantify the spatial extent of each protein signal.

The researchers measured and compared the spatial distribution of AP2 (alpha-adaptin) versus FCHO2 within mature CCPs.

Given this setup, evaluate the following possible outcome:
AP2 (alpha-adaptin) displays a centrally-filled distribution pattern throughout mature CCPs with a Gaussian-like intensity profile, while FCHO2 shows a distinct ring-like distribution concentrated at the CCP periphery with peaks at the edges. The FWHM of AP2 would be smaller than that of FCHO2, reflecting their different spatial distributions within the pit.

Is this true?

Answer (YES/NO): YES